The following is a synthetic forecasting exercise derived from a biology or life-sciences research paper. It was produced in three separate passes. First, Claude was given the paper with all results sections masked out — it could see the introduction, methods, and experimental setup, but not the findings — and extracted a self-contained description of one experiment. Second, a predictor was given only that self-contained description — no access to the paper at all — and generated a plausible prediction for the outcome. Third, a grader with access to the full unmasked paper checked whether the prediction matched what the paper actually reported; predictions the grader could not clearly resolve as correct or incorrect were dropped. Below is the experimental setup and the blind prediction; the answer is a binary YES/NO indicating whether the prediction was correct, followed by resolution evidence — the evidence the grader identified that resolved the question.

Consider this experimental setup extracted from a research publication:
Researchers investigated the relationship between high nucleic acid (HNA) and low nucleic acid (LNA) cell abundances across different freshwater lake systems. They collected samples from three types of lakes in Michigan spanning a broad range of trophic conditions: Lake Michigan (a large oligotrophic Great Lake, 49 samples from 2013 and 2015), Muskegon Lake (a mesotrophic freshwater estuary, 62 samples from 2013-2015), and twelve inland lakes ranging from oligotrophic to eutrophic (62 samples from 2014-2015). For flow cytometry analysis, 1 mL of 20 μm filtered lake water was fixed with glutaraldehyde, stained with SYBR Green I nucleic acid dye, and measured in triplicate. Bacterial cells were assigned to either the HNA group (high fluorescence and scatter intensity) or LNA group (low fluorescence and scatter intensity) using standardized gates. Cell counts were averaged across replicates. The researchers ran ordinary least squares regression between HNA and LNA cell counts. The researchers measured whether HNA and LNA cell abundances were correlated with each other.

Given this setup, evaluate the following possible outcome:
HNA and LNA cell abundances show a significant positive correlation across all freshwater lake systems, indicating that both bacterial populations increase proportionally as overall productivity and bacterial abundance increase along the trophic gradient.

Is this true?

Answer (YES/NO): NO